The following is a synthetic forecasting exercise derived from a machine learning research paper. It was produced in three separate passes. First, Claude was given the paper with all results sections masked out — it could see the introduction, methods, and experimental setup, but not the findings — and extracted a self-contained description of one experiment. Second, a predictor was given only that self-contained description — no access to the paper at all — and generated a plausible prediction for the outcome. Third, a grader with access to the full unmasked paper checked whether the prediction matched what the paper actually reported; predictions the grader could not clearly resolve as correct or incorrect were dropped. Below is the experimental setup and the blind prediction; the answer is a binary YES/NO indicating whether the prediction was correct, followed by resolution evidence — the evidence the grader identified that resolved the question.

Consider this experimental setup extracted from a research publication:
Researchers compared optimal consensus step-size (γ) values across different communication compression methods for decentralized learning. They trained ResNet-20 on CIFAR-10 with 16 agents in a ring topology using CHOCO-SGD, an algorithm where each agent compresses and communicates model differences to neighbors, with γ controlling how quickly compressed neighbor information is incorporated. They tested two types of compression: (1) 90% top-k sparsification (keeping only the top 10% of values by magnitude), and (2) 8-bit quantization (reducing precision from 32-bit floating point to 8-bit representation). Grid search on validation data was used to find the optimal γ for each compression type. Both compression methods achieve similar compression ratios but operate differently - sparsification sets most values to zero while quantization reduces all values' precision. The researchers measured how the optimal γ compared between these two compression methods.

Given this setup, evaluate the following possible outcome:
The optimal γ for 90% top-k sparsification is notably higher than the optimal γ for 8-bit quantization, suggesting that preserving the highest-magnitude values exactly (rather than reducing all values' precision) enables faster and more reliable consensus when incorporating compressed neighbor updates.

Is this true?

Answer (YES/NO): NO